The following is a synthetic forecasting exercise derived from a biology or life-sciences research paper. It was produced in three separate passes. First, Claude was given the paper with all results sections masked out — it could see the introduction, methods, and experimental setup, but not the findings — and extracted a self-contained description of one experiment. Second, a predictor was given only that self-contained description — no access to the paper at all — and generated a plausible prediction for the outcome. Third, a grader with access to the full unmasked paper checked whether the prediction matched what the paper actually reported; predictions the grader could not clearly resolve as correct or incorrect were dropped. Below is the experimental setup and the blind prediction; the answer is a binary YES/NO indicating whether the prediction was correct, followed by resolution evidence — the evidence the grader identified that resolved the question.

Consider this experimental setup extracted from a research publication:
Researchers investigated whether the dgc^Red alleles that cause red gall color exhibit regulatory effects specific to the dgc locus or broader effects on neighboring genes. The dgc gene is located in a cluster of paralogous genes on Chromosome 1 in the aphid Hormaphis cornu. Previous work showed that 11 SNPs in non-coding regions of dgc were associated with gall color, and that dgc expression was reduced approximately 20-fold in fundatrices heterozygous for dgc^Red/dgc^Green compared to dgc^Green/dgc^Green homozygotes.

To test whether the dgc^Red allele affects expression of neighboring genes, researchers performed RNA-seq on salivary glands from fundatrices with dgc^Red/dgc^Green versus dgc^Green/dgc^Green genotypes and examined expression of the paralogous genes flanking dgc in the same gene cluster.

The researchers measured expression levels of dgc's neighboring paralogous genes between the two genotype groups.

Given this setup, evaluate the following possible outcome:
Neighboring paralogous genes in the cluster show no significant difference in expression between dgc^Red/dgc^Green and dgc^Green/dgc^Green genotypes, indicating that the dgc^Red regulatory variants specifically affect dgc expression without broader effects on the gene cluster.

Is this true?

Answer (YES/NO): YES